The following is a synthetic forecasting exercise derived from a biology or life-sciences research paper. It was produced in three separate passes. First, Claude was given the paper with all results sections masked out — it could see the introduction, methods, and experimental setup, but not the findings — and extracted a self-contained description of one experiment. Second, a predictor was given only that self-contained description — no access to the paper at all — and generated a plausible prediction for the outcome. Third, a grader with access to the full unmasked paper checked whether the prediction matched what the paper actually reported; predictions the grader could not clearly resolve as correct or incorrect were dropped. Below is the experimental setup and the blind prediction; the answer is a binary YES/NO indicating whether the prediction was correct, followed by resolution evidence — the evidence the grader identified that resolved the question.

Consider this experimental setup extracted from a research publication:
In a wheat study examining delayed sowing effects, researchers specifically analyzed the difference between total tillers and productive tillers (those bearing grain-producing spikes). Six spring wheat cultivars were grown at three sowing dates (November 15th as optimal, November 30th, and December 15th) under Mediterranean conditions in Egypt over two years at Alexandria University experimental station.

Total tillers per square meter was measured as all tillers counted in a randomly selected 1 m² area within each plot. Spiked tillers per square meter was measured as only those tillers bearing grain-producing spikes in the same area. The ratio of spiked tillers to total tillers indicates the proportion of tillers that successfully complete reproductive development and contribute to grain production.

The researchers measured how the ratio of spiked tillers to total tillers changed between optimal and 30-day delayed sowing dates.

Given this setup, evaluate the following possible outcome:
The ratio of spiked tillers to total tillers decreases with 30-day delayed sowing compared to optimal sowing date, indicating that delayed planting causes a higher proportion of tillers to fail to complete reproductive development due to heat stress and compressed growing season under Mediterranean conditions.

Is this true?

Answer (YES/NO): NO